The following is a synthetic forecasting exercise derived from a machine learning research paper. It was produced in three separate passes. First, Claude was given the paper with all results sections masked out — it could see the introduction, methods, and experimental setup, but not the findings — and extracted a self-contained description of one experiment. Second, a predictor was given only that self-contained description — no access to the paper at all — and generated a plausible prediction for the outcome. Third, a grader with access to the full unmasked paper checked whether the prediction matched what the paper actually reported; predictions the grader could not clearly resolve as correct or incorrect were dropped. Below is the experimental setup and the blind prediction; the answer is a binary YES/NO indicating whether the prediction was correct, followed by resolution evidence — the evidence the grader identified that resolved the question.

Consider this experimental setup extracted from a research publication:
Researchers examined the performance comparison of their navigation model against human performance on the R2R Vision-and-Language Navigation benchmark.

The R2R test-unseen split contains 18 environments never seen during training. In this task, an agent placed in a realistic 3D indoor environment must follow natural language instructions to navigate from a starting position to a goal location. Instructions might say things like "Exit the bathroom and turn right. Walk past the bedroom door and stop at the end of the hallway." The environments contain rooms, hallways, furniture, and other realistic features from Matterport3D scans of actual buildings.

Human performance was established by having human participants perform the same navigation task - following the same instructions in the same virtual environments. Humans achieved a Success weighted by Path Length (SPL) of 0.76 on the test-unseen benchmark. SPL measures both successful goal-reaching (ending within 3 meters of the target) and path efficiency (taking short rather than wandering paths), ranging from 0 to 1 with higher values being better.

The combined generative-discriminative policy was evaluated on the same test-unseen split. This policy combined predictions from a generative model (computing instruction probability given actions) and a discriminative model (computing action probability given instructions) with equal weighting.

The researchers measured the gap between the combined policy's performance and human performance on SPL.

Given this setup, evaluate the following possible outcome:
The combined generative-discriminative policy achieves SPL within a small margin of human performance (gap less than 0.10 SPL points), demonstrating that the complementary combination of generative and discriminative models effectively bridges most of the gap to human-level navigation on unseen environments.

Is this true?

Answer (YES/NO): NO